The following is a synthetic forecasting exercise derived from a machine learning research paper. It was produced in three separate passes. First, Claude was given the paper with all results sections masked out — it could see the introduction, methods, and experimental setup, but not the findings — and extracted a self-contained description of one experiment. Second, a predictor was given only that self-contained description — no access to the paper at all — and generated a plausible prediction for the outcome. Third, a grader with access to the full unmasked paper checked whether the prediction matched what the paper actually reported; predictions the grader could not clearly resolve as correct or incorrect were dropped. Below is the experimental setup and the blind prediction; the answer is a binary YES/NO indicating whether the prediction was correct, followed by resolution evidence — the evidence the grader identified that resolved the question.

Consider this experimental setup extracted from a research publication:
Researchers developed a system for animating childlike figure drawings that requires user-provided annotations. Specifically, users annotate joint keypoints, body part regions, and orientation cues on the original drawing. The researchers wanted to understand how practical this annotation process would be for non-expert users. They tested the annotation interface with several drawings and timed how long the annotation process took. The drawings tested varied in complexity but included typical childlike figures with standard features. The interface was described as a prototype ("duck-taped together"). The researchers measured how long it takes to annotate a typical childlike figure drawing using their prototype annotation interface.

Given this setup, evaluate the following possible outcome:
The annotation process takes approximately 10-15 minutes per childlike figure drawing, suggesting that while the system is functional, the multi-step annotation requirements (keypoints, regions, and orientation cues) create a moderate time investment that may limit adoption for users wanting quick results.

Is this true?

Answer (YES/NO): NO